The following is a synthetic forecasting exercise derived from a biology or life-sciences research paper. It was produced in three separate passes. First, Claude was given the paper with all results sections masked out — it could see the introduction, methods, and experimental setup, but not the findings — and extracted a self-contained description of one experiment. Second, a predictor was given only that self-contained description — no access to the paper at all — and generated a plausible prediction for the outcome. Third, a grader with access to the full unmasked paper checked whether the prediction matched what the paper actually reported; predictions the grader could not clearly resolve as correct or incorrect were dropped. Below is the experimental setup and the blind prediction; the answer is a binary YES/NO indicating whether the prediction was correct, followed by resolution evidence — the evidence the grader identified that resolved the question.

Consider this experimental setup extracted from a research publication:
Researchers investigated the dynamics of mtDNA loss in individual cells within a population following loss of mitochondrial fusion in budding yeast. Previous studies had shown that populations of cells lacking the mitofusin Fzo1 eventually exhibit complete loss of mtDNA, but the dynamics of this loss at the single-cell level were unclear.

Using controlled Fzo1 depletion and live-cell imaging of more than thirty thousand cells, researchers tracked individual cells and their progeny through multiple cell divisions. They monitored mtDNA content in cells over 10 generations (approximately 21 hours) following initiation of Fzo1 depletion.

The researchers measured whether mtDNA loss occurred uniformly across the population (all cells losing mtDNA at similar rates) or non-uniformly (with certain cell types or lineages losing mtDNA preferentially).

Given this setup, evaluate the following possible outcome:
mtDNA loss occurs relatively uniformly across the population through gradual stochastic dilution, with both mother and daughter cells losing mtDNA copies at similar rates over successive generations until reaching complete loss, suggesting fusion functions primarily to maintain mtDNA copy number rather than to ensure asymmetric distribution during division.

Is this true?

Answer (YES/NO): NO